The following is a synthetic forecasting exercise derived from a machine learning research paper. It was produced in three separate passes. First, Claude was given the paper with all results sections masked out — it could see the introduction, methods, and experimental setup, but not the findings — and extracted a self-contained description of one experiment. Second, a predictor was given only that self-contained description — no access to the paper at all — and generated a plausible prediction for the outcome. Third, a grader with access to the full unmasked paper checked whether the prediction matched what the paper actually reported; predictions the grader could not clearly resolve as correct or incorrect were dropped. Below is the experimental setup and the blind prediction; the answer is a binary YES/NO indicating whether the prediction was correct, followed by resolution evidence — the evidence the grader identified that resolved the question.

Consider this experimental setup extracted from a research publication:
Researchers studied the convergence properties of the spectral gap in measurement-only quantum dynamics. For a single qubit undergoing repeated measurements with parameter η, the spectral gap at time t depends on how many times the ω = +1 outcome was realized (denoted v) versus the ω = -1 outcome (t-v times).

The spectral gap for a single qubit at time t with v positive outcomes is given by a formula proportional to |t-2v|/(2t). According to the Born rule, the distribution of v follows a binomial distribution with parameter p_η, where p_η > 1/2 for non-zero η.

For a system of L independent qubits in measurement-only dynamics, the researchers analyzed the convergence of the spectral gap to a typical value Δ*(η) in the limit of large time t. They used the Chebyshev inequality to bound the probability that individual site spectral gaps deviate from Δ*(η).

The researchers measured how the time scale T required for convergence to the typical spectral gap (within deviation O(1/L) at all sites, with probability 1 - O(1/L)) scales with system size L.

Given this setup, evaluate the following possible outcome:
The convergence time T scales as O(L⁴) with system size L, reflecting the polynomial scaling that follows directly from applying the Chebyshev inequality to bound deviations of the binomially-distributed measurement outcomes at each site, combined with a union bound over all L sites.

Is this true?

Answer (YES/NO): YES